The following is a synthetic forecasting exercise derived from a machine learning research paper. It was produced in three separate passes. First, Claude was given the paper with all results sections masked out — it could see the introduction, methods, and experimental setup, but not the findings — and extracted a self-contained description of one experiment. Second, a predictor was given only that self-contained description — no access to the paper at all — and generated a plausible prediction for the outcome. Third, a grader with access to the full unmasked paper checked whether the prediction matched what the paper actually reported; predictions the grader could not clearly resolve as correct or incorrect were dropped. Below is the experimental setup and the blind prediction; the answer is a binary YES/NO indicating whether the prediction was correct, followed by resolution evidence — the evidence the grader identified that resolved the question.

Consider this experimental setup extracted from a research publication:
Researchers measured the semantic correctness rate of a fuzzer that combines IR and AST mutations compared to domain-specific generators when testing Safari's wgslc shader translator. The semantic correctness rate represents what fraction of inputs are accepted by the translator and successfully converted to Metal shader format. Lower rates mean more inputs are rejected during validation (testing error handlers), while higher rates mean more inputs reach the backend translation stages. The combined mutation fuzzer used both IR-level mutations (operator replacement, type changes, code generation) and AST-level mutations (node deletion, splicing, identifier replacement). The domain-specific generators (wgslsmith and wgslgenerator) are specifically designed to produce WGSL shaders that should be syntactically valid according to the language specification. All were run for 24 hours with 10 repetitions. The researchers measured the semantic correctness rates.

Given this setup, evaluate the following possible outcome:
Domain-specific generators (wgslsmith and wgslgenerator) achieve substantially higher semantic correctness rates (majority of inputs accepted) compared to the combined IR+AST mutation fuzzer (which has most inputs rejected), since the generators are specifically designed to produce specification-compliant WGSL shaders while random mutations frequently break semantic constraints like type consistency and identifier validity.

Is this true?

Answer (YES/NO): NO